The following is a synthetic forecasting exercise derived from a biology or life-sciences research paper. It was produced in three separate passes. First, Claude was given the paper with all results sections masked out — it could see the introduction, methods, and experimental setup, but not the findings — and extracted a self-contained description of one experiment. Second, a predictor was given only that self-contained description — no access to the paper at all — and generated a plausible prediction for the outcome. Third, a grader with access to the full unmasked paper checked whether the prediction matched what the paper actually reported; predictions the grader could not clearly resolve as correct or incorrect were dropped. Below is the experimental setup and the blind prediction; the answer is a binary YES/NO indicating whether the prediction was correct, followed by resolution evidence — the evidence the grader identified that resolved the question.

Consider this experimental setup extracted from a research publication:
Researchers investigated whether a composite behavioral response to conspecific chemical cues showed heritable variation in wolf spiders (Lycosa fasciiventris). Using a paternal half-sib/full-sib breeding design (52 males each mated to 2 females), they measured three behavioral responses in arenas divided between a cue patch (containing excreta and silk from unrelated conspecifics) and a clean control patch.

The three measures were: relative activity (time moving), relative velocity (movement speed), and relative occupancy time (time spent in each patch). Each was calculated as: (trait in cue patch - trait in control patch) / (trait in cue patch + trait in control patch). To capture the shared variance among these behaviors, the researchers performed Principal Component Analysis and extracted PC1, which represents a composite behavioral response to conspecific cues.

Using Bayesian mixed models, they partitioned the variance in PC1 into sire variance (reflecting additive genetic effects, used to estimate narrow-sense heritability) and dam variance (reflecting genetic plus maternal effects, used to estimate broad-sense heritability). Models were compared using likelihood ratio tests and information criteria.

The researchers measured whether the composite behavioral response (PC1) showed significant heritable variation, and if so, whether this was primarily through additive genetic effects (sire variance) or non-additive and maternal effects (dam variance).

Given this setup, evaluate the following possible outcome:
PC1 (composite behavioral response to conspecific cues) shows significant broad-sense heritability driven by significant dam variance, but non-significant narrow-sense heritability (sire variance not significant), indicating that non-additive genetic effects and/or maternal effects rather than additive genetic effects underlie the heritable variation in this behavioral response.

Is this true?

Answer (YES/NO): NO